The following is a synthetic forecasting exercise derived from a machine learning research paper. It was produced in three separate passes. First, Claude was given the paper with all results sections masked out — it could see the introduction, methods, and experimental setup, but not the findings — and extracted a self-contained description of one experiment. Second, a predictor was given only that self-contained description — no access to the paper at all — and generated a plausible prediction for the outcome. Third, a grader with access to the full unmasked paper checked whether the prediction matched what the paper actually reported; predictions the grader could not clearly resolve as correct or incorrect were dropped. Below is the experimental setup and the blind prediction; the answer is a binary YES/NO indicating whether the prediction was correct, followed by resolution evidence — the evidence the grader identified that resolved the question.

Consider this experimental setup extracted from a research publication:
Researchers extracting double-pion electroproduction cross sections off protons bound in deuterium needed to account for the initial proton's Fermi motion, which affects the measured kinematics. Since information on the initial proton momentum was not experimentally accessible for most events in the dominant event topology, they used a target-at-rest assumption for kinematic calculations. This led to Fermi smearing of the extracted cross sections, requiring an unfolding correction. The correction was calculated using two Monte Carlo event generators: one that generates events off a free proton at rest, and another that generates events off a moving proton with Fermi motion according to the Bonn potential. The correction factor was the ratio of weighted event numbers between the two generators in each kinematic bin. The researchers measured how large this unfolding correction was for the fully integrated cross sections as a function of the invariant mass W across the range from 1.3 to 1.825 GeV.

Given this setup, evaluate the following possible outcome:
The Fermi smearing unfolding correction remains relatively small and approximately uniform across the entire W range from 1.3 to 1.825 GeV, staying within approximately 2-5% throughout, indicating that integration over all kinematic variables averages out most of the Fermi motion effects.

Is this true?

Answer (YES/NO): NO